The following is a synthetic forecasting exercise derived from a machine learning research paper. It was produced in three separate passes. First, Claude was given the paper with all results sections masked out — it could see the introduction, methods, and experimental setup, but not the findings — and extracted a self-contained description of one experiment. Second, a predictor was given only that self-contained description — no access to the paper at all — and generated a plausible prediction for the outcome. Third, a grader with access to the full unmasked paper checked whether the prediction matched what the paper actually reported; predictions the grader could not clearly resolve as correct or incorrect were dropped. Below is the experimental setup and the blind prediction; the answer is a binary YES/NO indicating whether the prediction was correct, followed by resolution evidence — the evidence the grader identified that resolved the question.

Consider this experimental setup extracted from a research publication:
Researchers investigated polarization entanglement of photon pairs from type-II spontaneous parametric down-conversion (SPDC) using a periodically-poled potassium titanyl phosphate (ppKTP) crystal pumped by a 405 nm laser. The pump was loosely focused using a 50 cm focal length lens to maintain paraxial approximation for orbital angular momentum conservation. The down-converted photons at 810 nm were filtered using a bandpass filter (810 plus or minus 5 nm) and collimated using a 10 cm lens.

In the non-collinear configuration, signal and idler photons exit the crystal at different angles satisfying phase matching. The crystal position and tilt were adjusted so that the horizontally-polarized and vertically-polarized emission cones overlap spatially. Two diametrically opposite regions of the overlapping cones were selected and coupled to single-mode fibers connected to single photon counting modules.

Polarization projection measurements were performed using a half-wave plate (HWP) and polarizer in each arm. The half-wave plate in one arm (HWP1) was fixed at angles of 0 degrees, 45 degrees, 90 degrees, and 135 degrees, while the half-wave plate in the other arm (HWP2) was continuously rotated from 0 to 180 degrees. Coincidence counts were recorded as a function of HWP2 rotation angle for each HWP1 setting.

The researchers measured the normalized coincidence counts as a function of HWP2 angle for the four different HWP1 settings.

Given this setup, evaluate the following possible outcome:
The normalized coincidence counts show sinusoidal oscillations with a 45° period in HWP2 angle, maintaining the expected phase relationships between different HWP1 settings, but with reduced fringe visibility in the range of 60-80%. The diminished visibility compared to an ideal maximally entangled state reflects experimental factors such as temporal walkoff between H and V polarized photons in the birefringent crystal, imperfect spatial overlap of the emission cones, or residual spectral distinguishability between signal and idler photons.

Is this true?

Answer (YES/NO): NO